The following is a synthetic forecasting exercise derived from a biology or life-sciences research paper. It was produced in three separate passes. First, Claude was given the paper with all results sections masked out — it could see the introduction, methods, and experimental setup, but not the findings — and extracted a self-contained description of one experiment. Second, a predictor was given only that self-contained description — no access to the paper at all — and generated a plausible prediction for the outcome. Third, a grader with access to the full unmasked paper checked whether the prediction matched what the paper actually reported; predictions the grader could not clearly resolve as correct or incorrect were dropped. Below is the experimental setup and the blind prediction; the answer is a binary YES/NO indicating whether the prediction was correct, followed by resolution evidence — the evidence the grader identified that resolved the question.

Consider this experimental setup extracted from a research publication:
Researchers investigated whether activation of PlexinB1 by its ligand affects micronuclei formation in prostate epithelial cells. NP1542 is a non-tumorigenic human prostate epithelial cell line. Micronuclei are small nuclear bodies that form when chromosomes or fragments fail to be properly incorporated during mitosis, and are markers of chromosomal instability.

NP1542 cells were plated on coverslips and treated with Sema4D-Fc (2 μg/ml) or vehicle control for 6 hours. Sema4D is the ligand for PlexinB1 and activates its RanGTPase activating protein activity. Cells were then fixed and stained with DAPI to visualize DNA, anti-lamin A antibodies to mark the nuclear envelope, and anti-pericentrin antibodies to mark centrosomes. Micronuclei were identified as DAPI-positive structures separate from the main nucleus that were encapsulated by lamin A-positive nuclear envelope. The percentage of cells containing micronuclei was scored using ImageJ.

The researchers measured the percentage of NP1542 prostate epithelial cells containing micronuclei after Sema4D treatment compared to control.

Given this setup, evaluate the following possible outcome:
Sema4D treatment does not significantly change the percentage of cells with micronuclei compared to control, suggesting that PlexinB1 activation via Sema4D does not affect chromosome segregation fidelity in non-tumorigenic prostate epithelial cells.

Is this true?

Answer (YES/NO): NO